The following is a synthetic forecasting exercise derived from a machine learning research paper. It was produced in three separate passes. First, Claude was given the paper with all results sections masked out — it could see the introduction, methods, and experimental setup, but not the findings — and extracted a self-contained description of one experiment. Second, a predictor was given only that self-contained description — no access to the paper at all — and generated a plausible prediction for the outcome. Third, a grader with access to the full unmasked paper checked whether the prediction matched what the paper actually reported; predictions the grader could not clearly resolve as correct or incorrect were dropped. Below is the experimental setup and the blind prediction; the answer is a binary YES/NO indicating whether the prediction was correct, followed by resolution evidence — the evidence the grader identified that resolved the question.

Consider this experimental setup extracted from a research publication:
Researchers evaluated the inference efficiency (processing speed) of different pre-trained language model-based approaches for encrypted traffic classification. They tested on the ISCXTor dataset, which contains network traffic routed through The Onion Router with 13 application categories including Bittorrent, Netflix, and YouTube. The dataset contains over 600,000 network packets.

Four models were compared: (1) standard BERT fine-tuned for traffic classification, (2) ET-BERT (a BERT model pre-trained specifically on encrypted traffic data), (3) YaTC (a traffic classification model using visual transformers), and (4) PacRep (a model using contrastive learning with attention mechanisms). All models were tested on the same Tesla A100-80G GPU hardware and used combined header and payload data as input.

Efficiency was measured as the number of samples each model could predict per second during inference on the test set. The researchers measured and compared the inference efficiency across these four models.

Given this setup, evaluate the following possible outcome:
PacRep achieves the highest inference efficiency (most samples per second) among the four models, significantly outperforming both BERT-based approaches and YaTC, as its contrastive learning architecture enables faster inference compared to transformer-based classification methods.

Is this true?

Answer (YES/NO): NO